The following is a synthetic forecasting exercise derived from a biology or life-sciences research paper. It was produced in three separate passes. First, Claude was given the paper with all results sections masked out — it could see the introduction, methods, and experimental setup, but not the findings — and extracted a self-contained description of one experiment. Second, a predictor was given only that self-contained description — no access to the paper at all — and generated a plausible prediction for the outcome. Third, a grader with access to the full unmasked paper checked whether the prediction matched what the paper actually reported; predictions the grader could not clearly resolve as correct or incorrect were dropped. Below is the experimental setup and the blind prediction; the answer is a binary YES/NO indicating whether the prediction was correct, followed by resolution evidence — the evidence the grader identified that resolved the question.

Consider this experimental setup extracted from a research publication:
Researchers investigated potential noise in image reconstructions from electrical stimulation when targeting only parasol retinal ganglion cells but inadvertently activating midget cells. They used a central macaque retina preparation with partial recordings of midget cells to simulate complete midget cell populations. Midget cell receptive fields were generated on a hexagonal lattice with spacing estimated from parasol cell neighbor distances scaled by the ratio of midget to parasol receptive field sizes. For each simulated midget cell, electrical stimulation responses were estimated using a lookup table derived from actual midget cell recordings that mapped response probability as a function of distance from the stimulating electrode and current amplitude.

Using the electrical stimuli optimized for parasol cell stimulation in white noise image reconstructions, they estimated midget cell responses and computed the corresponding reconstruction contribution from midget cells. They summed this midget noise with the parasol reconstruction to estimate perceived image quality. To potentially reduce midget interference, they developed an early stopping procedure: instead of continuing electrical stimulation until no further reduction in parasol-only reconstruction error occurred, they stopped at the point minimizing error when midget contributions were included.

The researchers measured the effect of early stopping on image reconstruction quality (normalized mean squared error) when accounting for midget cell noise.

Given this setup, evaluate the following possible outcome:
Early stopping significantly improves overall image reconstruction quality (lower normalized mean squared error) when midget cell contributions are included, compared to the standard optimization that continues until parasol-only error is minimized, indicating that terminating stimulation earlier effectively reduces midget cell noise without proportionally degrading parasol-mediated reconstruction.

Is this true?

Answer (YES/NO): YES